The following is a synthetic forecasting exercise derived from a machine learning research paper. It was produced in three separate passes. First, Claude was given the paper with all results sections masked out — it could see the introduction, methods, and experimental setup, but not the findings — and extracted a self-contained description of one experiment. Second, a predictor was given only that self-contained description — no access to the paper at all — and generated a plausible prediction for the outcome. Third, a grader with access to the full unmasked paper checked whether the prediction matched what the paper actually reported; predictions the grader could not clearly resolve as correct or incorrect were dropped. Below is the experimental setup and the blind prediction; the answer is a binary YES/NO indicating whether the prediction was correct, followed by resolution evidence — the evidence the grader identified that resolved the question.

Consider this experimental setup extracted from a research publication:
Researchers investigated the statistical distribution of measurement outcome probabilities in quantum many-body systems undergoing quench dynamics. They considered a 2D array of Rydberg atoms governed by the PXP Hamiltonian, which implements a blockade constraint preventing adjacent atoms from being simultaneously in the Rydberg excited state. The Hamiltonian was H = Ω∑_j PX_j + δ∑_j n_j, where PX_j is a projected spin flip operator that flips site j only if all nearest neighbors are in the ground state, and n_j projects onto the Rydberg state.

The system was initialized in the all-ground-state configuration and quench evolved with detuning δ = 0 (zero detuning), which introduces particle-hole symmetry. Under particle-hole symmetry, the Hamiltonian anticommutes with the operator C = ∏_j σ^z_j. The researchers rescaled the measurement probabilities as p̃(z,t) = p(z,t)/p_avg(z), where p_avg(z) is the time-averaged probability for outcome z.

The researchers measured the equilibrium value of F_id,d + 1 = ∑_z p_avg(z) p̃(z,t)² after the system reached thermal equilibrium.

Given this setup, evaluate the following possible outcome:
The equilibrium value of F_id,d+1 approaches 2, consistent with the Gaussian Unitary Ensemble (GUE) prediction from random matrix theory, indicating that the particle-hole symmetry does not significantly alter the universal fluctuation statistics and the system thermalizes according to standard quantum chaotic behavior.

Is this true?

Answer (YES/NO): NO